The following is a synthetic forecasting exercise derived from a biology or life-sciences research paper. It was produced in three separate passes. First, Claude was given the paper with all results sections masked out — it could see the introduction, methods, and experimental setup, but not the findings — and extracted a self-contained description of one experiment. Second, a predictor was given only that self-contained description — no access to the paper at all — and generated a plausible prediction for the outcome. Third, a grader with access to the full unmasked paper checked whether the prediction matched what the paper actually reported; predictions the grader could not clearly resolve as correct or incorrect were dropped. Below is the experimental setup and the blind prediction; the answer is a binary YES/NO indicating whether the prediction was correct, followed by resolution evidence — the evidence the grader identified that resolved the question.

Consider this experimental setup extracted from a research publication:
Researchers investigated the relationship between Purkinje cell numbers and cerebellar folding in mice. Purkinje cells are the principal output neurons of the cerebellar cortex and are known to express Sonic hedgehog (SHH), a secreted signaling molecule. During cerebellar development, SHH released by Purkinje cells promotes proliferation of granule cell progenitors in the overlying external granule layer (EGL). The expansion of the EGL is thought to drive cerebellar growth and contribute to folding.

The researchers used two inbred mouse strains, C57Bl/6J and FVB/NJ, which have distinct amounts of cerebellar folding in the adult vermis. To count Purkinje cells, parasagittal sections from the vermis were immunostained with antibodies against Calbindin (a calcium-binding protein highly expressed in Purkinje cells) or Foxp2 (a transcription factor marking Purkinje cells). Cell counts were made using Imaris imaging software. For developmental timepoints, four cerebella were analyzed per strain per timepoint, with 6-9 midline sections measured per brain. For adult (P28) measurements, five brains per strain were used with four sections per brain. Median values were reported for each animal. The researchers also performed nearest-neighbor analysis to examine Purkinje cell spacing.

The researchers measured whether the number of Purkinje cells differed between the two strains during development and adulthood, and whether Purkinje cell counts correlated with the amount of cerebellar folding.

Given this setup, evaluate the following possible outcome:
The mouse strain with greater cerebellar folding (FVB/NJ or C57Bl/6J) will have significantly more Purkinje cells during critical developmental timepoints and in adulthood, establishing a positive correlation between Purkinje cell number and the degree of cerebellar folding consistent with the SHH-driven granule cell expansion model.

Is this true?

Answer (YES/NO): NO